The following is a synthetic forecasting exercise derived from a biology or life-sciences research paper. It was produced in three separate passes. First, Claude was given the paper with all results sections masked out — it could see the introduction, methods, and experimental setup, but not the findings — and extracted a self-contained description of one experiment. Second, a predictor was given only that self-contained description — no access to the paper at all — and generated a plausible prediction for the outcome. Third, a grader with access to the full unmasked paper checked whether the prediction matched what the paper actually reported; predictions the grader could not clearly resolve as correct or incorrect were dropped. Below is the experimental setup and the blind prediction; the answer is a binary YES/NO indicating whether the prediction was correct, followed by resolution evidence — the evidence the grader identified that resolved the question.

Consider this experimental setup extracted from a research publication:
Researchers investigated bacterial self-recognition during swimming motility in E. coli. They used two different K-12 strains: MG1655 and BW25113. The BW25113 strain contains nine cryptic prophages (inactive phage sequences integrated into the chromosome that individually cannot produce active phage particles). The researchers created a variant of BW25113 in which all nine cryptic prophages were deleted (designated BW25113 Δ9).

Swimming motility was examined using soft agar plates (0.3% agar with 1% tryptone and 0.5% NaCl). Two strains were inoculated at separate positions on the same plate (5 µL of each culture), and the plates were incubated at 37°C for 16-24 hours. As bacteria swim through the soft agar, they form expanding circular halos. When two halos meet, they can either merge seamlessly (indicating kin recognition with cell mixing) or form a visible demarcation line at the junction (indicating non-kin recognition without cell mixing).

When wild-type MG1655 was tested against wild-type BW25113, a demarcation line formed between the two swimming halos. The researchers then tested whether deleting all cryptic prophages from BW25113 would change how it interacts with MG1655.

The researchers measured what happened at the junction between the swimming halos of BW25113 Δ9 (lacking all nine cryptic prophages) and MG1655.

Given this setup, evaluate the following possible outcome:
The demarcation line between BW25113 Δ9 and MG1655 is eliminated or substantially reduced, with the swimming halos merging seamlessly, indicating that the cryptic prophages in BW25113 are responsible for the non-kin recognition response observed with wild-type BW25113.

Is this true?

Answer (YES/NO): YES